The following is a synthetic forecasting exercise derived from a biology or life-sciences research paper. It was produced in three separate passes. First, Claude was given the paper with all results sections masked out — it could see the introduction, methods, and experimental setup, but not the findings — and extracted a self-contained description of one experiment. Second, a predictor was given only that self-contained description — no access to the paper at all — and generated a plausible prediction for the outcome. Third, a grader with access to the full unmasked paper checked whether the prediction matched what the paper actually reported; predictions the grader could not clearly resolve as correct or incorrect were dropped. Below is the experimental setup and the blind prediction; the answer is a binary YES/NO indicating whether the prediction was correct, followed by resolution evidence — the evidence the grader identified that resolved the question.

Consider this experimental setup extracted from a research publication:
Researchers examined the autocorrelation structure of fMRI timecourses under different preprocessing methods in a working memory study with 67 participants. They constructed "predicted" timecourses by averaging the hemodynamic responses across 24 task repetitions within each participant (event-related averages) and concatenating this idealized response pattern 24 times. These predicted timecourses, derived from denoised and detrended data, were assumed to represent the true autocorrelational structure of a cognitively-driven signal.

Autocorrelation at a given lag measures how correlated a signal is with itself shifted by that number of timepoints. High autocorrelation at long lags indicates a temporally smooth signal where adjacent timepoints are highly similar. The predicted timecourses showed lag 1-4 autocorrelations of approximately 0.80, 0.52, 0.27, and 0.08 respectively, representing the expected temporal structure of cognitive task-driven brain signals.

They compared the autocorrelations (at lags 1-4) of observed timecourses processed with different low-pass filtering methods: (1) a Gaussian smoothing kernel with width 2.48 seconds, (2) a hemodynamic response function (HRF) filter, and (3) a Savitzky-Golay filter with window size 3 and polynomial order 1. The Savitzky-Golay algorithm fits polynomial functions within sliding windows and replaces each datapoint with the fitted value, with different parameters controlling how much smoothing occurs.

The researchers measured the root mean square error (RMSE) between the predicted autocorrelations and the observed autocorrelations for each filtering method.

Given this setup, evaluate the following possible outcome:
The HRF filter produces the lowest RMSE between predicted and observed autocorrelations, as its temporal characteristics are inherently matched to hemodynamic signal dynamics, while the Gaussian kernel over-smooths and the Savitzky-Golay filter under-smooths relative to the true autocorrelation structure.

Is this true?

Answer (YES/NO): NO